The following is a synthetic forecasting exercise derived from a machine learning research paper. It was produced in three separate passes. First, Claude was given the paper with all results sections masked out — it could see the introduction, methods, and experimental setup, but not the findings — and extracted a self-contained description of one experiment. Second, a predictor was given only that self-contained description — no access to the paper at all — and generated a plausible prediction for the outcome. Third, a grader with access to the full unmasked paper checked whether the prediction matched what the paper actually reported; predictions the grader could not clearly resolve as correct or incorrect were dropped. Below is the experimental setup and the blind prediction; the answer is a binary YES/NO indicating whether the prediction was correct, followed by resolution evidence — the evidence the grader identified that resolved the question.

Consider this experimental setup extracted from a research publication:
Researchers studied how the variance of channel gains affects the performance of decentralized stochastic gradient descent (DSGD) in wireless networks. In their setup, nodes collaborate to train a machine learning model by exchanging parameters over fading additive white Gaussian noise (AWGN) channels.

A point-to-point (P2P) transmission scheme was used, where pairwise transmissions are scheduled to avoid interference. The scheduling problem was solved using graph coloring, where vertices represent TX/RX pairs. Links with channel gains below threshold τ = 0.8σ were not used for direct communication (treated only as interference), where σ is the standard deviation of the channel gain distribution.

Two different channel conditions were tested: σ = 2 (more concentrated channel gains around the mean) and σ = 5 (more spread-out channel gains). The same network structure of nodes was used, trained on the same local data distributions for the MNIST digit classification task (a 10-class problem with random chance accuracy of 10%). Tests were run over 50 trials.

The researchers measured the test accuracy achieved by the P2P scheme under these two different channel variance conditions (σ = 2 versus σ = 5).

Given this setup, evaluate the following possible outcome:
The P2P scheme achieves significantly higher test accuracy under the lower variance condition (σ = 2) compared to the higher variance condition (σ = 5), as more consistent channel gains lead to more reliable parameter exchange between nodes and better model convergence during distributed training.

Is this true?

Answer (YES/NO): NO